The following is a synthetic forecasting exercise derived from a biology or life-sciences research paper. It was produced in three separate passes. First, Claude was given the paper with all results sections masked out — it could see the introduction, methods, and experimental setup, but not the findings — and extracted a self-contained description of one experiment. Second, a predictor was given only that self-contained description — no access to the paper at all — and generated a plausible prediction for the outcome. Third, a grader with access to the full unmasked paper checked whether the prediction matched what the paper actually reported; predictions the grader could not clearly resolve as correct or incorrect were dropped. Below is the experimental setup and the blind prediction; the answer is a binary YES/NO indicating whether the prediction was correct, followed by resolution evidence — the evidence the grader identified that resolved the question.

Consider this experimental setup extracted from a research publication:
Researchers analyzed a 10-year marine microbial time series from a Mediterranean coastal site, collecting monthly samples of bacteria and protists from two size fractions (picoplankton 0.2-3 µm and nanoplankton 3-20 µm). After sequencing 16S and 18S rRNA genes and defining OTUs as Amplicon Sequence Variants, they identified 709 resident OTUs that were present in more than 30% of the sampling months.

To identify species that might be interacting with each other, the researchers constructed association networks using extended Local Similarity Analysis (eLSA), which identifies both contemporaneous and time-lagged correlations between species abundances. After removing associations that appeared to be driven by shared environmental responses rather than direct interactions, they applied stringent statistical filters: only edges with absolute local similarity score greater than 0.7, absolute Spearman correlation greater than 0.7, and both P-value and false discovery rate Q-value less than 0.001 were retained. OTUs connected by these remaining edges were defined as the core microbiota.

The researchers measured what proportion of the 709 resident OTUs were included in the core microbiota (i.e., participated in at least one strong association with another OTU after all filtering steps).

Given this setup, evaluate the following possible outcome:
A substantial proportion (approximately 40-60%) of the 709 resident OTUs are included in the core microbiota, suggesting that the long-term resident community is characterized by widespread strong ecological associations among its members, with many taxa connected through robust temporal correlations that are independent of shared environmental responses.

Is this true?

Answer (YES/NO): NO